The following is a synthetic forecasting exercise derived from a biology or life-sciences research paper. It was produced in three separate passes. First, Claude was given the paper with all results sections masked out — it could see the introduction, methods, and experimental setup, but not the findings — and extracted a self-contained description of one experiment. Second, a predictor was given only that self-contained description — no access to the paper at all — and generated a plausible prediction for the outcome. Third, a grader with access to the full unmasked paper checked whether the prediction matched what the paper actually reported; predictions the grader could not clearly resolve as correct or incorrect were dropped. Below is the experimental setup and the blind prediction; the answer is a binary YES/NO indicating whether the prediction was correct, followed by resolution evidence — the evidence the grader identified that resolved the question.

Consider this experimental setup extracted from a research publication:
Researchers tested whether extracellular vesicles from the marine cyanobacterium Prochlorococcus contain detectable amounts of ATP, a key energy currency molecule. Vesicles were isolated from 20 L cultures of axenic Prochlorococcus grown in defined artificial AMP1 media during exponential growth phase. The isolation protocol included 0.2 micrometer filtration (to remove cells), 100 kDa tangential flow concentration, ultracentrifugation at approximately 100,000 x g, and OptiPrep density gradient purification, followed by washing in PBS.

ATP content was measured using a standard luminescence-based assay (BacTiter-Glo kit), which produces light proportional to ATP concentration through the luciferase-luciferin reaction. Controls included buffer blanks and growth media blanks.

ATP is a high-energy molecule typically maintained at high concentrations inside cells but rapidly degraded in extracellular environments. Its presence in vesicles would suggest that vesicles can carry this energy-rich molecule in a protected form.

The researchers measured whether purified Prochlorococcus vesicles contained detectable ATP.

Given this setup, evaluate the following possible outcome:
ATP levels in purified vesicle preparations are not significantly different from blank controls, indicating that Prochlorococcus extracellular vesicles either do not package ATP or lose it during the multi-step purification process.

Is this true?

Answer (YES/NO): NO